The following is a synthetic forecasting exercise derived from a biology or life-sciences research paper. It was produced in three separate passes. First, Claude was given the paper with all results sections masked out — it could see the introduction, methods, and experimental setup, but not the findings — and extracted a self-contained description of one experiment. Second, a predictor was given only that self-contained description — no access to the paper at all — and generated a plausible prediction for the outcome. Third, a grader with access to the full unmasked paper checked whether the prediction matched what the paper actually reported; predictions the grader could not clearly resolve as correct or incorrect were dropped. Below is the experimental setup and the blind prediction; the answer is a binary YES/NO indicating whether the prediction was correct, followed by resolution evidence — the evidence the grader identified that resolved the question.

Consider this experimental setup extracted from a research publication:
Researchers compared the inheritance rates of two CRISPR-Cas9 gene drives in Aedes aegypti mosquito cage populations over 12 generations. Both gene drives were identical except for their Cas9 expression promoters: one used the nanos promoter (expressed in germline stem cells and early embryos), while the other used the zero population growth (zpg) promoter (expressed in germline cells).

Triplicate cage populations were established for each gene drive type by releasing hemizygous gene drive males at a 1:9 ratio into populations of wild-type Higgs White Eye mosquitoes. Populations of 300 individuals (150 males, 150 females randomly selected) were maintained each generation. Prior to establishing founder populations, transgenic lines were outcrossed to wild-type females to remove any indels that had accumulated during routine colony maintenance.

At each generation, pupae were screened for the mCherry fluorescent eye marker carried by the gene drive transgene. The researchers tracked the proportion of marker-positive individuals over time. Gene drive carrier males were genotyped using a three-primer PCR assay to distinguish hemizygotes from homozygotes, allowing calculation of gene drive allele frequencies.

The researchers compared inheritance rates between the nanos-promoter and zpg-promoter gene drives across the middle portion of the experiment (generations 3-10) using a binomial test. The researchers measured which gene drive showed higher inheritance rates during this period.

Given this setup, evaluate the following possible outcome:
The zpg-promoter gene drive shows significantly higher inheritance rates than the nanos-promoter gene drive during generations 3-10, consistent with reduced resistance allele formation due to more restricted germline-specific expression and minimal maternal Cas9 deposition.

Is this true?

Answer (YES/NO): NO